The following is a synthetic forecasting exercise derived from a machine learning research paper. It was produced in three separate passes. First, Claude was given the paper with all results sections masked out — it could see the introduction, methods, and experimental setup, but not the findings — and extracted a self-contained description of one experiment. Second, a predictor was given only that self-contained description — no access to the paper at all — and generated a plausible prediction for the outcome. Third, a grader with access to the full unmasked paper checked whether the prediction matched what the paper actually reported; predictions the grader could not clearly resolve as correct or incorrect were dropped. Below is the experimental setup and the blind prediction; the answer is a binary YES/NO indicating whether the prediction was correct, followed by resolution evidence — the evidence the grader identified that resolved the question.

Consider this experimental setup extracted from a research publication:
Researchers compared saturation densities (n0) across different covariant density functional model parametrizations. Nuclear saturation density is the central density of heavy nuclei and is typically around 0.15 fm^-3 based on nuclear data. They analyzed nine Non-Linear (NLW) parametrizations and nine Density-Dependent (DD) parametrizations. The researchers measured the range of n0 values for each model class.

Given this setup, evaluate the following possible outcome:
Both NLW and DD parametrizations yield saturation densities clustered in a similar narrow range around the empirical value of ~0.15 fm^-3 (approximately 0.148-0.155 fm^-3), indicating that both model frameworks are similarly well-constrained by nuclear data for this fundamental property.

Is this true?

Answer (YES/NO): NO